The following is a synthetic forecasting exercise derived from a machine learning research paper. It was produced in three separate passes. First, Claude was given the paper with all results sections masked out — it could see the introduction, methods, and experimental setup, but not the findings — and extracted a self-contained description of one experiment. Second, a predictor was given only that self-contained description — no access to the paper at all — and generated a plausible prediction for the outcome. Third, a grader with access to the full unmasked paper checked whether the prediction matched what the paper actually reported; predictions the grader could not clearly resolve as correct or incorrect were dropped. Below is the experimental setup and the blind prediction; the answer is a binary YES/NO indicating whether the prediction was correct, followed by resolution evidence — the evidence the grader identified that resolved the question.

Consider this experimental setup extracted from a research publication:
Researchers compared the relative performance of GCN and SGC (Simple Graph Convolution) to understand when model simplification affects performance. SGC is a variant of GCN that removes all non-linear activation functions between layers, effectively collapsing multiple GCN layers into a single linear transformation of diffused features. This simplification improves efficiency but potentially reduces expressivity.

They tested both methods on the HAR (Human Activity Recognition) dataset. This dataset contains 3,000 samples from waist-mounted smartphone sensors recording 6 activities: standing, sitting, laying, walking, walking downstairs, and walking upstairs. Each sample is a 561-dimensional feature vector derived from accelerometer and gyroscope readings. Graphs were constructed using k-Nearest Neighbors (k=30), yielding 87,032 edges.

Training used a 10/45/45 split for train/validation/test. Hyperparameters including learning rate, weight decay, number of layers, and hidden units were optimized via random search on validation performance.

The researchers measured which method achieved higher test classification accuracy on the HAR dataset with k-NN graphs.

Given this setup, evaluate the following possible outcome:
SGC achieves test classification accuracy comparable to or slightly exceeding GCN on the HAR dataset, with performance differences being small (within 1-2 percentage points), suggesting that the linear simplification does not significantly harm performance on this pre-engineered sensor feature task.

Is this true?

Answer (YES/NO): NO